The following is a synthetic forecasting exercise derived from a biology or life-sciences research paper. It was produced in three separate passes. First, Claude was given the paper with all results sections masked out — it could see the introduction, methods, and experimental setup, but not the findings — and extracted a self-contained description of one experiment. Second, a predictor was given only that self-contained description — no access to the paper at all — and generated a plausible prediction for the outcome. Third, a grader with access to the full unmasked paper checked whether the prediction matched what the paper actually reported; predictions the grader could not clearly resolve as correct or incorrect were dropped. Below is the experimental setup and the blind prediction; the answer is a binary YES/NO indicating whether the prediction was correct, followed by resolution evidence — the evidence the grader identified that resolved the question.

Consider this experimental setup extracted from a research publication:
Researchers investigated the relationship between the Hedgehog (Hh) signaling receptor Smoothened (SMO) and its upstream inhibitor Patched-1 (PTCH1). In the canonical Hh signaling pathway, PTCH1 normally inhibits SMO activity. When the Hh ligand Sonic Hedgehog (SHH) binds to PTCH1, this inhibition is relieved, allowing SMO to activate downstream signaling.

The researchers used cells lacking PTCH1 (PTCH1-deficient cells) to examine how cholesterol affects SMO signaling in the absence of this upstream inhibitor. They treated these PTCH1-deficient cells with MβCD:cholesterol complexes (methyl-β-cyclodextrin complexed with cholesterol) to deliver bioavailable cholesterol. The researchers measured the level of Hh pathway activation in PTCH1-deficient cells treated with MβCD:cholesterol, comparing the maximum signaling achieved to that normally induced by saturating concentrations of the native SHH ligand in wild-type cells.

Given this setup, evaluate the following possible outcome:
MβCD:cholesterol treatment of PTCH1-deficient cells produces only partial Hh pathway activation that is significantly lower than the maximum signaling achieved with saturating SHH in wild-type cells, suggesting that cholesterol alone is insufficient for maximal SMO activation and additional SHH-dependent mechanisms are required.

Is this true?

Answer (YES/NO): NO